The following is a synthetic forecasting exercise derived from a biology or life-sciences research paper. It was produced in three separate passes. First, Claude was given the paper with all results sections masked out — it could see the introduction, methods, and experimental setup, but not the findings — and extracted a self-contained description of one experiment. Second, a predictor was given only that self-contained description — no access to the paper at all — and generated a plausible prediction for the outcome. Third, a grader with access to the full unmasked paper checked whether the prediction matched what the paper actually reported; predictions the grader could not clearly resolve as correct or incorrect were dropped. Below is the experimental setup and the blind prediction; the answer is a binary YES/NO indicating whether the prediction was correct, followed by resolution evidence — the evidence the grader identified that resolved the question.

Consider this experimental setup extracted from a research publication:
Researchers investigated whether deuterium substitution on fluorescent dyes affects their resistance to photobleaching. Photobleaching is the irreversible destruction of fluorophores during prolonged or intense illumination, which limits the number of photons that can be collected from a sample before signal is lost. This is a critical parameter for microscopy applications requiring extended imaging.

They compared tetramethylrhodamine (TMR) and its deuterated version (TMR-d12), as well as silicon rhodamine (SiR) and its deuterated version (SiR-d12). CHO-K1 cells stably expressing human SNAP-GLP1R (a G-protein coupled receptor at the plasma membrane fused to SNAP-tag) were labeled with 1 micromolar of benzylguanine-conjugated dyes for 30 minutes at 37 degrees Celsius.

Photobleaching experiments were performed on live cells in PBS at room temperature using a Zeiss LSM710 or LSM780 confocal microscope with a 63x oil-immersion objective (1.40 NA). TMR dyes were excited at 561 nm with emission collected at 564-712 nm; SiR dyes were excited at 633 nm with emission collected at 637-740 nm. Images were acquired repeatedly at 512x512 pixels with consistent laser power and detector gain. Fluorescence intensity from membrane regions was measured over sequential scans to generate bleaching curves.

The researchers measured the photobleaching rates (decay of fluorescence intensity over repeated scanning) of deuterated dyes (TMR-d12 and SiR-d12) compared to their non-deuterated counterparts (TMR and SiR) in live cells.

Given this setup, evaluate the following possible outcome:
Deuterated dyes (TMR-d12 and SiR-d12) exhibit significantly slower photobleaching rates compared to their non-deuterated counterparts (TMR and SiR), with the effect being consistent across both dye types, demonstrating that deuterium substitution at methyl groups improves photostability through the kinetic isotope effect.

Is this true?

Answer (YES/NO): NO